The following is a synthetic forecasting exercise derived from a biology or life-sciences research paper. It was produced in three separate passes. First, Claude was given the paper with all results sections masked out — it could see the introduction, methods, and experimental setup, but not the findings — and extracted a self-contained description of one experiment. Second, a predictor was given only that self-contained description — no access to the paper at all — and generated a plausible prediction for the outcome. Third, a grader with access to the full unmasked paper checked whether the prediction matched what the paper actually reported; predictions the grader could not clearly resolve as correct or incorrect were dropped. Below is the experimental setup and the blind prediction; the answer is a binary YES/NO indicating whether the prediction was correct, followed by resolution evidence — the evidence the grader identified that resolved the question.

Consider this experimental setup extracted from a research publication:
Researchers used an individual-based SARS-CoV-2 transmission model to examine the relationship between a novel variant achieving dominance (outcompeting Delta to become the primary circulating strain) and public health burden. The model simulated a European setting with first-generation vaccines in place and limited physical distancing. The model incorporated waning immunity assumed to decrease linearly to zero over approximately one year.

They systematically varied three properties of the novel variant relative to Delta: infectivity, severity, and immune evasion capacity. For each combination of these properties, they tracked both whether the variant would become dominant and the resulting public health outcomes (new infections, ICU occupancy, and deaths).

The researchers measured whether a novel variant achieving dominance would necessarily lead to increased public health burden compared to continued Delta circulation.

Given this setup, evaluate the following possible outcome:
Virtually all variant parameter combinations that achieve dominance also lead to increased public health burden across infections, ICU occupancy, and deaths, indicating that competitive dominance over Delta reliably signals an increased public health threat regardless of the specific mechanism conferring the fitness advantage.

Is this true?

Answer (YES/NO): NO